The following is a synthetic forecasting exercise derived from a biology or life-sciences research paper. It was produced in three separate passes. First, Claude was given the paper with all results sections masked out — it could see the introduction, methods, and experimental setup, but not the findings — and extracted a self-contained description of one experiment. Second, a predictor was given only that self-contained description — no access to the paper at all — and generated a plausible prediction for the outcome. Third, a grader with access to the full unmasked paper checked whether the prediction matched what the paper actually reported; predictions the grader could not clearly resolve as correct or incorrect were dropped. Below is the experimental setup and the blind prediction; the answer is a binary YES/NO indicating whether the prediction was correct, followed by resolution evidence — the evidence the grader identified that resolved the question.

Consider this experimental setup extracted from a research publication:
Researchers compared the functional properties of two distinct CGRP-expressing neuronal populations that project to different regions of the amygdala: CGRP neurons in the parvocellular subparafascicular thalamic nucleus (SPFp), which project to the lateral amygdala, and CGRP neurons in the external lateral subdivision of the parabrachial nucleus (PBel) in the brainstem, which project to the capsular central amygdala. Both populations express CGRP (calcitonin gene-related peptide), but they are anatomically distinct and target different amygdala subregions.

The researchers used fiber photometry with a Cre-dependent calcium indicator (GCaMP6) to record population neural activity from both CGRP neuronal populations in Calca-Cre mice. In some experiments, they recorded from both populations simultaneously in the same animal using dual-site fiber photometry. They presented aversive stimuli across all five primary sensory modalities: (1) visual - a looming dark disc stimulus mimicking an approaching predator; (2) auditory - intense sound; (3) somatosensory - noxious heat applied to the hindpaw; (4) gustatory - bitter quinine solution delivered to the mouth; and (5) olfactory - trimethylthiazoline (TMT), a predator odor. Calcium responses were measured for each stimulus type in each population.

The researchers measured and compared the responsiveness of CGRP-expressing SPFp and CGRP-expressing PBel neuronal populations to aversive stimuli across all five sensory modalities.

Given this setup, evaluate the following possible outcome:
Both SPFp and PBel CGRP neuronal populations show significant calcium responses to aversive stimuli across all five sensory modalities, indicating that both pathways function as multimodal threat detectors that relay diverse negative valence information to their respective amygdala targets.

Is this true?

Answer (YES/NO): NO